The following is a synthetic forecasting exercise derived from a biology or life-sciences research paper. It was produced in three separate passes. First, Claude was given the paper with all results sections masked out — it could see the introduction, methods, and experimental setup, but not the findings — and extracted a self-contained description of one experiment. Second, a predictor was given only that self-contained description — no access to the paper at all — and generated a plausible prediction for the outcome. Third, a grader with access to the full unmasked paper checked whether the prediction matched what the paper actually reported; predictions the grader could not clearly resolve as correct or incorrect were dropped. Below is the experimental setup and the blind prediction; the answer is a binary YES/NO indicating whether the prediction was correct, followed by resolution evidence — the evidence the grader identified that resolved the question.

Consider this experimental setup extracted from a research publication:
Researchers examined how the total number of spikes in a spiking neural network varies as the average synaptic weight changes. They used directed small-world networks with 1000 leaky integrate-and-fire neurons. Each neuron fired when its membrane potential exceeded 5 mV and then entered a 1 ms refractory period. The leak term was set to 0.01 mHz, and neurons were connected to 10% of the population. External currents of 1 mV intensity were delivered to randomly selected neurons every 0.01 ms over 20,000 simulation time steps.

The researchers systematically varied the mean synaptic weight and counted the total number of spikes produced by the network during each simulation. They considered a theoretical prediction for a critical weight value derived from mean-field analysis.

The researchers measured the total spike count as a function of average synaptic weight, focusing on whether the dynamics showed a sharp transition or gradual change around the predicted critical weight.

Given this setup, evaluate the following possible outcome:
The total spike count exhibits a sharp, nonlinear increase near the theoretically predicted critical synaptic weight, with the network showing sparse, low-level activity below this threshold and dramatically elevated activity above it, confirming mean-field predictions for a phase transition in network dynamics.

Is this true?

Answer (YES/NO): YES